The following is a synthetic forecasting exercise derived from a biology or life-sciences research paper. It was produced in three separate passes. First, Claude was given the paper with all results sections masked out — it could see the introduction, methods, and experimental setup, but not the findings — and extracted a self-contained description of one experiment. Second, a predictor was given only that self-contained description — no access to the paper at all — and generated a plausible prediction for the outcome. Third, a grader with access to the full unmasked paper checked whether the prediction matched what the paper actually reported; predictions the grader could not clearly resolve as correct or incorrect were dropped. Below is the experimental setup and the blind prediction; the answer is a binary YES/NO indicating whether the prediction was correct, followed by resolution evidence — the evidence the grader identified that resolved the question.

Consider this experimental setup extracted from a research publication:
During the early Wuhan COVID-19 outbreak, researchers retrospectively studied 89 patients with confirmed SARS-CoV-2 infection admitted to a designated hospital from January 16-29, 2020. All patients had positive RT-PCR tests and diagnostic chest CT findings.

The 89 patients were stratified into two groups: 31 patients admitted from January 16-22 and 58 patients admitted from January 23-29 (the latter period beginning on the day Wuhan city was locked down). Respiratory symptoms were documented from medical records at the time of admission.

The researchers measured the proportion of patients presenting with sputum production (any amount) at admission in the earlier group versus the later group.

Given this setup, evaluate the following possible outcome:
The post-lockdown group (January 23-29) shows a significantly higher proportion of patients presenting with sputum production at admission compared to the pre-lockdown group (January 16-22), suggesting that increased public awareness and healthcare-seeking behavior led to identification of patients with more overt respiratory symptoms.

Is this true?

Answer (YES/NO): NO